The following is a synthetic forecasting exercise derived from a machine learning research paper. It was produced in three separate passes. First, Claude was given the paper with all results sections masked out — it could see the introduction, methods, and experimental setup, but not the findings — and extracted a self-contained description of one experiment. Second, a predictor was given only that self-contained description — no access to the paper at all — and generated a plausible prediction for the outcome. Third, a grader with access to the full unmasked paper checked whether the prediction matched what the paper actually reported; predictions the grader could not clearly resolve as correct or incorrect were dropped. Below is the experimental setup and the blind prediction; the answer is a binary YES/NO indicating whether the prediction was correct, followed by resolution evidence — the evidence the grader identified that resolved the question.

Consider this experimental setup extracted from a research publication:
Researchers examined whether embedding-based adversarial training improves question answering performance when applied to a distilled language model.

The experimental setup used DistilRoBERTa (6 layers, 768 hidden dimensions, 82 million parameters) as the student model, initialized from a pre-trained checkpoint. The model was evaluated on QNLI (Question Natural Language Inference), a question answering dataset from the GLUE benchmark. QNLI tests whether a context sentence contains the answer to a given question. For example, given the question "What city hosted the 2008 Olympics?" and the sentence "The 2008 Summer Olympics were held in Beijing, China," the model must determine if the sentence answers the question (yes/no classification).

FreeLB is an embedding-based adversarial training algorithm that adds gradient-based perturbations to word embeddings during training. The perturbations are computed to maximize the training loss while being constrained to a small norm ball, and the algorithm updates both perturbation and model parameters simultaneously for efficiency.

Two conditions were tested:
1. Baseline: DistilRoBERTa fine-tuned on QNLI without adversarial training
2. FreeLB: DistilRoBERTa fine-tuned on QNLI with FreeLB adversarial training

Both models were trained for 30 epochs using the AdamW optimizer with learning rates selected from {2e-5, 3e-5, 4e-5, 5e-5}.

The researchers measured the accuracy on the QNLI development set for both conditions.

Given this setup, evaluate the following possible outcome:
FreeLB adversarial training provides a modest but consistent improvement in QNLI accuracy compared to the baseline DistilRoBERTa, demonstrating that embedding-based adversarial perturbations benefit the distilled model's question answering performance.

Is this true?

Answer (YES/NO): NO